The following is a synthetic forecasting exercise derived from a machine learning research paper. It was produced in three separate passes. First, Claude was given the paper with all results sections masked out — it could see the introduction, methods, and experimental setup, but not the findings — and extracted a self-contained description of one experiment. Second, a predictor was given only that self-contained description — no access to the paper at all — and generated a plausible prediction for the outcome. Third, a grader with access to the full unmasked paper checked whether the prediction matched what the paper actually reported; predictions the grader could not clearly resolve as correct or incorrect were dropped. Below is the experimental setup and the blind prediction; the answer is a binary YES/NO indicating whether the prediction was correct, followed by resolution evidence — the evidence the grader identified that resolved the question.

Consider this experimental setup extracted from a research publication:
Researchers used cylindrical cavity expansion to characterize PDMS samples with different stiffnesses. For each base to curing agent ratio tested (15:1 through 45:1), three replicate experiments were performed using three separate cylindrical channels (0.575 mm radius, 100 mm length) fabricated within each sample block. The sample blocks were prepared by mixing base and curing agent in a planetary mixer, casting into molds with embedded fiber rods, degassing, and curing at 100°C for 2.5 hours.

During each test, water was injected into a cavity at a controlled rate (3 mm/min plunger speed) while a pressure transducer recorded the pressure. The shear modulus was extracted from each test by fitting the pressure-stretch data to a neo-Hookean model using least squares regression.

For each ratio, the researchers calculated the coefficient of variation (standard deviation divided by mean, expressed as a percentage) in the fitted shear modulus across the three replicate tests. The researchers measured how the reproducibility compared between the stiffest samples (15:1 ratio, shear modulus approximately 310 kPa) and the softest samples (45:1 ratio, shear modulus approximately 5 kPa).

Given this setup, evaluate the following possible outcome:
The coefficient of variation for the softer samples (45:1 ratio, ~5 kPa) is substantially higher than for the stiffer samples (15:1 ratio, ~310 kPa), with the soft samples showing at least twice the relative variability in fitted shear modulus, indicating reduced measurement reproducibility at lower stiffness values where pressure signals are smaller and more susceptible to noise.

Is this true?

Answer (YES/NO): YES